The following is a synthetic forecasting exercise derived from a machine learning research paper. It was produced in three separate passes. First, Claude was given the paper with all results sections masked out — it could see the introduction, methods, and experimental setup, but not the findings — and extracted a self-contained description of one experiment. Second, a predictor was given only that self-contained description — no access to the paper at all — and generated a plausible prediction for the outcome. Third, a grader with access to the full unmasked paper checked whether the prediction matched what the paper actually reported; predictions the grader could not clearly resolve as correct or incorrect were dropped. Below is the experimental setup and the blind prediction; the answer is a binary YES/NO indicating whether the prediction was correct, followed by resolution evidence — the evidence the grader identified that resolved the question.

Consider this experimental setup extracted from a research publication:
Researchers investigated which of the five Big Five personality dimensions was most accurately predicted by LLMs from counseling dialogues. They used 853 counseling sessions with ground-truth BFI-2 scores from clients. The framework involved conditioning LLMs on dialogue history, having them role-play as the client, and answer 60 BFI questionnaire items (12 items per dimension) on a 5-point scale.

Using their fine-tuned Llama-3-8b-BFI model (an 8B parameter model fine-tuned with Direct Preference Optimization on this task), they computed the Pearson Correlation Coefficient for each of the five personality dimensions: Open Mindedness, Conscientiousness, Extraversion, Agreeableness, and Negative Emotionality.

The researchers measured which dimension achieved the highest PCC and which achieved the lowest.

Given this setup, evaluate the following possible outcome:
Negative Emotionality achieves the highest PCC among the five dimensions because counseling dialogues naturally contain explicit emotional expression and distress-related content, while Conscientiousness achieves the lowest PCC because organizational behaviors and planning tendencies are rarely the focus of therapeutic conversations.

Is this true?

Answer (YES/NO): NO